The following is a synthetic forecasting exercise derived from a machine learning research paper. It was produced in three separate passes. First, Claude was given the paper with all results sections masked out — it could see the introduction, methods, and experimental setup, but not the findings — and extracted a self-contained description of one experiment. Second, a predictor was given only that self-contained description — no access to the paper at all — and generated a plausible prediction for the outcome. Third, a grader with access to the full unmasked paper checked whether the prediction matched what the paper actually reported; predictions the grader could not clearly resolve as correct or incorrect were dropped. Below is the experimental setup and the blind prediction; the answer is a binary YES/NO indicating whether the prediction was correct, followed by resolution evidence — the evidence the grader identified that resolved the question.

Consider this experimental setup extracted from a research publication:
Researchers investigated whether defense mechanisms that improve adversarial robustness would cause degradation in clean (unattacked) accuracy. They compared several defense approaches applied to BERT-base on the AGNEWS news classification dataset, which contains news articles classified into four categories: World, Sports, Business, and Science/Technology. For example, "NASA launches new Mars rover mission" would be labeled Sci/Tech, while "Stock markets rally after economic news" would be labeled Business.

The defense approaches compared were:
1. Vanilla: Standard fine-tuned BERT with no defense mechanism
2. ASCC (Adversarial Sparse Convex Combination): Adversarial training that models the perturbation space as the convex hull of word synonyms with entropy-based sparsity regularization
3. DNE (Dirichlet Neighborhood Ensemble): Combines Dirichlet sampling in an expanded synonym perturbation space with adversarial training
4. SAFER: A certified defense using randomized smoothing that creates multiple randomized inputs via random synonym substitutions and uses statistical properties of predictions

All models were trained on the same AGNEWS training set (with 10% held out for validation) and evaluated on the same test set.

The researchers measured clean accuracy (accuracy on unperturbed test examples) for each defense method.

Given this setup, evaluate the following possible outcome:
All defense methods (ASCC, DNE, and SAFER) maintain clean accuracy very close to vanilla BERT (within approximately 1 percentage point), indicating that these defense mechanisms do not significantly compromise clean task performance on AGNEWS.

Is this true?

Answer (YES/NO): NO